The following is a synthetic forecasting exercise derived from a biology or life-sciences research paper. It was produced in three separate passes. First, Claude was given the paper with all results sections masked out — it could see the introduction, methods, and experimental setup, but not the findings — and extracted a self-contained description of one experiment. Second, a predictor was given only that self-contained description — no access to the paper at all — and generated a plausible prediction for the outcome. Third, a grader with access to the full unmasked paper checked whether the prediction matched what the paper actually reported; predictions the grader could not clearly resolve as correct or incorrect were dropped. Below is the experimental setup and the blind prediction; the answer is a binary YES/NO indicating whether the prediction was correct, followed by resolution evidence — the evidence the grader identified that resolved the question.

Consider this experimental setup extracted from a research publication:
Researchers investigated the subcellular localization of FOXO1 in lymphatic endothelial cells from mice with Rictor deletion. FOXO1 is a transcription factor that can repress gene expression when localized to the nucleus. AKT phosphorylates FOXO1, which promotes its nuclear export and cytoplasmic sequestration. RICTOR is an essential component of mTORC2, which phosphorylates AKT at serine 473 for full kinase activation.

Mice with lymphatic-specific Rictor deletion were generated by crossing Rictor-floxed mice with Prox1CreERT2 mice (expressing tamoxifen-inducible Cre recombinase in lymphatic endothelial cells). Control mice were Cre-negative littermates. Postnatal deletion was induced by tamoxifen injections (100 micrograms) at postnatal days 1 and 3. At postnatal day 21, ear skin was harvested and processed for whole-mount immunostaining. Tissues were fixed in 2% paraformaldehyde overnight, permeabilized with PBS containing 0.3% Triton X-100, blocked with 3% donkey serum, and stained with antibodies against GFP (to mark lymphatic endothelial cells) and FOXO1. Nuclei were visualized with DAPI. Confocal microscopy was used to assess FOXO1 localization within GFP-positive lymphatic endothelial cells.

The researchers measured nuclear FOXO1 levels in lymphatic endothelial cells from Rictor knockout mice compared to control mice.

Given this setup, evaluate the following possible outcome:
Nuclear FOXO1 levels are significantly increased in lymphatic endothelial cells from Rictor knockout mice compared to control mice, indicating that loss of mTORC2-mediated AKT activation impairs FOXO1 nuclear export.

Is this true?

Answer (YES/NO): YES